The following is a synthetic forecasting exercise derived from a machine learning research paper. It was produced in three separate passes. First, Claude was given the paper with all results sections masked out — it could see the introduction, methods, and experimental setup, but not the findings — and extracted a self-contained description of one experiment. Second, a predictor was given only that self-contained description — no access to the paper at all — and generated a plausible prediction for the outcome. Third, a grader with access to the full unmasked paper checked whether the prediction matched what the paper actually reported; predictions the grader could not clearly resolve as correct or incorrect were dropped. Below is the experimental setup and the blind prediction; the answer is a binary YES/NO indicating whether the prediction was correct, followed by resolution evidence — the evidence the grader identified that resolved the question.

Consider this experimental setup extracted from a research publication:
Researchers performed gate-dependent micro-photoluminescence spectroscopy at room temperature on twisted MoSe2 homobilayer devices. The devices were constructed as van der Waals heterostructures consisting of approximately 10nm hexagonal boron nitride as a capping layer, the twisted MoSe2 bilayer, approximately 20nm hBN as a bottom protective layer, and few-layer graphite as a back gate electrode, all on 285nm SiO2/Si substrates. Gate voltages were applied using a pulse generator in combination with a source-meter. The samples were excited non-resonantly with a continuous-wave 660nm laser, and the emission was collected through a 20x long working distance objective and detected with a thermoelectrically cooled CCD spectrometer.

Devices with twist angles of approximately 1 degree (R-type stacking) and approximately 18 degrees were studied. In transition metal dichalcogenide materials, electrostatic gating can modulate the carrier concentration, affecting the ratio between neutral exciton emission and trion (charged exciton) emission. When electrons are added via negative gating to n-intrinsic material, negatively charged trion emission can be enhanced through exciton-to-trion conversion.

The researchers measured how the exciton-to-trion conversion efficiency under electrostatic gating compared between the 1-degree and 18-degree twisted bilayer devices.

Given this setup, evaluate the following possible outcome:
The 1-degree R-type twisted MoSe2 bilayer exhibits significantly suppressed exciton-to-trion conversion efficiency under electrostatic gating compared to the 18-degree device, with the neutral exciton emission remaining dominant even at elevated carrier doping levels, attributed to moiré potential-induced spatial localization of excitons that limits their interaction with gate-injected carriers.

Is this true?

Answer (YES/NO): NO